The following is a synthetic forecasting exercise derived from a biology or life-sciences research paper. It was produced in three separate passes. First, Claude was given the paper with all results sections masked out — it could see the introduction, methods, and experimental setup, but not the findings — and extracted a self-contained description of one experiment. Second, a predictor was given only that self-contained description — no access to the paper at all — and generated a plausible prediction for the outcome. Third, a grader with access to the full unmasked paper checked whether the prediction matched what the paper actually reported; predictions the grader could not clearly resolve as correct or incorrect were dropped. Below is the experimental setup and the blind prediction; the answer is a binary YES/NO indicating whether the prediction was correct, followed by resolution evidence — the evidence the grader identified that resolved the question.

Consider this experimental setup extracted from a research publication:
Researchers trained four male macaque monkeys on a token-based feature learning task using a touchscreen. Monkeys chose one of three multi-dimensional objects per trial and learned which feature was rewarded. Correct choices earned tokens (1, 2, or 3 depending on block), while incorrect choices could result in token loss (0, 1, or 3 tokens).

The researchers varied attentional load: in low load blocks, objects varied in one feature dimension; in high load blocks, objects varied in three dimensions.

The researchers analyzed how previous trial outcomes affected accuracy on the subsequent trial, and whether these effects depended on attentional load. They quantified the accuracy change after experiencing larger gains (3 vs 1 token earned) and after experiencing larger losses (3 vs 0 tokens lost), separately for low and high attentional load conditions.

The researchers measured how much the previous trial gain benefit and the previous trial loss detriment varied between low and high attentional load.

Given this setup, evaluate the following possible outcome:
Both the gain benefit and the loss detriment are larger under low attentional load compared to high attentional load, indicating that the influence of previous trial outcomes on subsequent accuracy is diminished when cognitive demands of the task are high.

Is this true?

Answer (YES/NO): NO